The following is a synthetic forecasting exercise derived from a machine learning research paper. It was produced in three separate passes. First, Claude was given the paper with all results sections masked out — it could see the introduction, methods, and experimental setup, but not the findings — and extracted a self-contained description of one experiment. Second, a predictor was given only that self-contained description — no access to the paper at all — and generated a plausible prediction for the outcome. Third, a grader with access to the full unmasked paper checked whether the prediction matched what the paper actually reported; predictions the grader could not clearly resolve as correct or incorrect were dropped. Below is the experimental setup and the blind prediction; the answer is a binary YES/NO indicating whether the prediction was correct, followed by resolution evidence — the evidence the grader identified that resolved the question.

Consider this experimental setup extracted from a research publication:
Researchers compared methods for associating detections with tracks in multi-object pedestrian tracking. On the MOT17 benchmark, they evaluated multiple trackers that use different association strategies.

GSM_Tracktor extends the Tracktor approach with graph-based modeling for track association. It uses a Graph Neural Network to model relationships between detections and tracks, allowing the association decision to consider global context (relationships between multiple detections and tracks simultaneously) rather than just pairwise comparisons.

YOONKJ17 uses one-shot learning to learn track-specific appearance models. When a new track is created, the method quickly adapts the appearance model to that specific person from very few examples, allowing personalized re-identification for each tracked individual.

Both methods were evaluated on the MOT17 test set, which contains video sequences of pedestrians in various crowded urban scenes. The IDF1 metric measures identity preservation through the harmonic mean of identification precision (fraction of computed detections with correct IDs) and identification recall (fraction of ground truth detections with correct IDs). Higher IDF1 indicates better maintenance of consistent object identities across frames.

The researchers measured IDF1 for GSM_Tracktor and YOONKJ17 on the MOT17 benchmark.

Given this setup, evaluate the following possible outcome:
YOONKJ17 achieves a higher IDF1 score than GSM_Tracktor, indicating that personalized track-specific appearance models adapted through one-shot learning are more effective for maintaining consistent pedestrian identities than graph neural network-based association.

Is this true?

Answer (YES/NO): NO